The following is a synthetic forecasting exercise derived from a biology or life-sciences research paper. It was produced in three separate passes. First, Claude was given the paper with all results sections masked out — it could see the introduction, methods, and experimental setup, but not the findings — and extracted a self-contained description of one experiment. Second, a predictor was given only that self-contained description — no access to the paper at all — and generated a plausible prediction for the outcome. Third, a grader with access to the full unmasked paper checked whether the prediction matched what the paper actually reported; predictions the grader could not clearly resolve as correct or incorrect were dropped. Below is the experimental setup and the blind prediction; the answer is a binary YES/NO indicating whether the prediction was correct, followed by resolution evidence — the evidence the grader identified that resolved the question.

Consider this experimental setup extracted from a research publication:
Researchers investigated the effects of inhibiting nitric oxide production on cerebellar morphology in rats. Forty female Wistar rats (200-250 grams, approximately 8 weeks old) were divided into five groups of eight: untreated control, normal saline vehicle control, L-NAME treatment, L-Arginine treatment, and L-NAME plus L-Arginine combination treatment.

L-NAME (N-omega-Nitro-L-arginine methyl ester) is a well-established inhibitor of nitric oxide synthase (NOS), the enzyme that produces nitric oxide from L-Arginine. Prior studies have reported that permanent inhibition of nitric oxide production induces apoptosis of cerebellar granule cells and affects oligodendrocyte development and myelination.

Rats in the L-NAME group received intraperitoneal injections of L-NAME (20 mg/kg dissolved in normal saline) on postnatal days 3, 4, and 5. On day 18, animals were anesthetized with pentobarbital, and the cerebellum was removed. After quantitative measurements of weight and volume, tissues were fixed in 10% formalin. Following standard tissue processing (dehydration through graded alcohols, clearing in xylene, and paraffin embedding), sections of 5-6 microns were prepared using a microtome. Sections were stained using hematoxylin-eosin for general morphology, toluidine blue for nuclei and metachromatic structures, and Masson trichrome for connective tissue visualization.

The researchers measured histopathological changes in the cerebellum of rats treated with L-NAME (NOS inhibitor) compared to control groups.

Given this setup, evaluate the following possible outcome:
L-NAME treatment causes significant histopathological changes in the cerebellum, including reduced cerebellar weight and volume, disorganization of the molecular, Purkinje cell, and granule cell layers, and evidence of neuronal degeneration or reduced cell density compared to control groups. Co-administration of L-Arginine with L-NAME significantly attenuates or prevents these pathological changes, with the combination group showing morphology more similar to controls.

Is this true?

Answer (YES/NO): NO